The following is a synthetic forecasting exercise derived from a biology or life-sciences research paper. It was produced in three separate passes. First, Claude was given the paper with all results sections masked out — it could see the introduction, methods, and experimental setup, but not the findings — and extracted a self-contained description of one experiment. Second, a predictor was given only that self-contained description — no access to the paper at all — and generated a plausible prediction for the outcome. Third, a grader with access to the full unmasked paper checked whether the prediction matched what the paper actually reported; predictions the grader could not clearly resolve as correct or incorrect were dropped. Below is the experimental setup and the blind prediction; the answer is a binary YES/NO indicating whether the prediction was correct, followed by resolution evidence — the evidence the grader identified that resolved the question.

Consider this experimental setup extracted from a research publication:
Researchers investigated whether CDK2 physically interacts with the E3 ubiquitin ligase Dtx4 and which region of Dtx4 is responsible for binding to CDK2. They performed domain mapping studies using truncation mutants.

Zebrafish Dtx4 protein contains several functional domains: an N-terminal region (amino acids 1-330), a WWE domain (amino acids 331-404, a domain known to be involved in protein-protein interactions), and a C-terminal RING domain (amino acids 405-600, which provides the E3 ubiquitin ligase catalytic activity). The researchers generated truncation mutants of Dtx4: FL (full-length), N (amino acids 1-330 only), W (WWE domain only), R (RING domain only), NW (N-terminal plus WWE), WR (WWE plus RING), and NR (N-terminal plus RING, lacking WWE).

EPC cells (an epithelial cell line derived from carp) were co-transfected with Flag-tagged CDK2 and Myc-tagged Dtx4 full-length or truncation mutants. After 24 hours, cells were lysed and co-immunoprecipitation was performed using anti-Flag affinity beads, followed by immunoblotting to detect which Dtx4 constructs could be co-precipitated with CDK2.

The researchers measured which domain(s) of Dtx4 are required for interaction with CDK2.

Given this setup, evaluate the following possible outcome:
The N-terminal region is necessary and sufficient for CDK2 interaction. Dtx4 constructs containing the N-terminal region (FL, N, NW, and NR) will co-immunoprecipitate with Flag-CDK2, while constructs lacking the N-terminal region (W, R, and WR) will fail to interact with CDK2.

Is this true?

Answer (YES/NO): NO